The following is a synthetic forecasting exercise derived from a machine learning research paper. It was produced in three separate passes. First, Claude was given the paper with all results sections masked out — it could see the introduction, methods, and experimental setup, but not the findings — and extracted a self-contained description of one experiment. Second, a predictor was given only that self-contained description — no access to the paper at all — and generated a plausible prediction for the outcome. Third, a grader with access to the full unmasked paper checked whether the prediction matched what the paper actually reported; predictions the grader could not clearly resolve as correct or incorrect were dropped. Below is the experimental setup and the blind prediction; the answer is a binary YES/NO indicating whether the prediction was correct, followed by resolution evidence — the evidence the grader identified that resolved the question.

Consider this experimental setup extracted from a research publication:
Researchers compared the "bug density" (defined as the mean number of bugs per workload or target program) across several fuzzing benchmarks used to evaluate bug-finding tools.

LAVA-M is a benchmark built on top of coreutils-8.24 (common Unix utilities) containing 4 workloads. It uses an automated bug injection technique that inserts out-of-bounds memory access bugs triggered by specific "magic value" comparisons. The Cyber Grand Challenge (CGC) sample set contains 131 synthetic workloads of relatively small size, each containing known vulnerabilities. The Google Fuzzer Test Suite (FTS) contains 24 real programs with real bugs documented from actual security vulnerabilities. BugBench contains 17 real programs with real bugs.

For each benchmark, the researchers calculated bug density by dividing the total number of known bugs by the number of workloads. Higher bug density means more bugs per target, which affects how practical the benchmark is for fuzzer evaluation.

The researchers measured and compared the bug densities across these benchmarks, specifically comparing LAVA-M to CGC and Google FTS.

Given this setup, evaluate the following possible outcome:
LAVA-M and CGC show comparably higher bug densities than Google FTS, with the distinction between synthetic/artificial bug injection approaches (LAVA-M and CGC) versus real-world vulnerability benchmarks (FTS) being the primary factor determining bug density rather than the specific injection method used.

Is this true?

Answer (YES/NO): NO